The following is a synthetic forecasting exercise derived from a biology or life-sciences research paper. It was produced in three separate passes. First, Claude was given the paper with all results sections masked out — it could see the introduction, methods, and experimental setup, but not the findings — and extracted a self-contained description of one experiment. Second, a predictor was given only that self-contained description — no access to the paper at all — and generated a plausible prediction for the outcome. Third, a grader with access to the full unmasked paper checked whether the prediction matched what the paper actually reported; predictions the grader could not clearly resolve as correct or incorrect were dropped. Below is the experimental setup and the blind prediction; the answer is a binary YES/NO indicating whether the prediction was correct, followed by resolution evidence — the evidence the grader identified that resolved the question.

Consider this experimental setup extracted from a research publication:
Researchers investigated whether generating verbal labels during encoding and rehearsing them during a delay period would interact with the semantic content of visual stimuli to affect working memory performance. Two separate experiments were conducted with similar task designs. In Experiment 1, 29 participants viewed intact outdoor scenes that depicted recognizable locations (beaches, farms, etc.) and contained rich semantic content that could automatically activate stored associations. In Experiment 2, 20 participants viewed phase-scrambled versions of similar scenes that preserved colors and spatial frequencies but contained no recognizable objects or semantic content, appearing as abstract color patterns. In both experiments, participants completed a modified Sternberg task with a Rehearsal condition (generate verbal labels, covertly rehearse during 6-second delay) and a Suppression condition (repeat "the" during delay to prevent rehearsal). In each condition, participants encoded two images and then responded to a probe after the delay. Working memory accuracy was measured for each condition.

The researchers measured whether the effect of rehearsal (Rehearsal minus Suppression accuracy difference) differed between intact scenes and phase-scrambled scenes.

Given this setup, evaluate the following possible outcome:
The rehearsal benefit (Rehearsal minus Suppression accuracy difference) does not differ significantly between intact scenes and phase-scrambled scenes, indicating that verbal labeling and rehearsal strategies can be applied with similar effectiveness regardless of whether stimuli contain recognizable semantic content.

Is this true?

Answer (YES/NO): NO